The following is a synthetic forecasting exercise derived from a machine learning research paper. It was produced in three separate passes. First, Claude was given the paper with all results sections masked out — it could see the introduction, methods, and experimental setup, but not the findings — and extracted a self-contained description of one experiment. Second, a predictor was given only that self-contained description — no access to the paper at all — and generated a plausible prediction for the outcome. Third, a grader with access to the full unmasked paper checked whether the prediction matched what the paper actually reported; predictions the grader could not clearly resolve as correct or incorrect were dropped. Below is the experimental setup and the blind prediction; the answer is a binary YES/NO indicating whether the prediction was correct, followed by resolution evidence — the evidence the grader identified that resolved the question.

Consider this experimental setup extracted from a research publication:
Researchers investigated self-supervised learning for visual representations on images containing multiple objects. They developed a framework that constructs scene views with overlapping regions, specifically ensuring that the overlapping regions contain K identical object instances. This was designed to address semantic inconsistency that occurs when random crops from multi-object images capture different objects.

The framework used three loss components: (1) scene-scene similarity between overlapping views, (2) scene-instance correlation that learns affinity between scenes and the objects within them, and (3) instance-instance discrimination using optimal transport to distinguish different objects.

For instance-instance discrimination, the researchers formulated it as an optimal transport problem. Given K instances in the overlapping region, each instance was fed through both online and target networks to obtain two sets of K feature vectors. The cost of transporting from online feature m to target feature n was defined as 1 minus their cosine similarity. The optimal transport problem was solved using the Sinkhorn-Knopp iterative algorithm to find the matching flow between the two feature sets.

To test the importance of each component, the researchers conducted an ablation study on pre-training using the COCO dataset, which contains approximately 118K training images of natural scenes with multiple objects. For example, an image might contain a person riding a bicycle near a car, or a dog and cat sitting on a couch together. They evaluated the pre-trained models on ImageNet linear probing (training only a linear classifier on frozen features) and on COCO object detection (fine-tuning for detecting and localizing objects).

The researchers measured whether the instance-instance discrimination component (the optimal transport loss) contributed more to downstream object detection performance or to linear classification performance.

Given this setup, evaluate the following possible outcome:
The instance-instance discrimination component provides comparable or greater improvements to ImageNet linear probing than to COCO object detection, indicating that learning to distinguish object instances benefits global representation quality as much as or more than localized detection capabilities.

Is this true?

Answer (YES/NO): YES